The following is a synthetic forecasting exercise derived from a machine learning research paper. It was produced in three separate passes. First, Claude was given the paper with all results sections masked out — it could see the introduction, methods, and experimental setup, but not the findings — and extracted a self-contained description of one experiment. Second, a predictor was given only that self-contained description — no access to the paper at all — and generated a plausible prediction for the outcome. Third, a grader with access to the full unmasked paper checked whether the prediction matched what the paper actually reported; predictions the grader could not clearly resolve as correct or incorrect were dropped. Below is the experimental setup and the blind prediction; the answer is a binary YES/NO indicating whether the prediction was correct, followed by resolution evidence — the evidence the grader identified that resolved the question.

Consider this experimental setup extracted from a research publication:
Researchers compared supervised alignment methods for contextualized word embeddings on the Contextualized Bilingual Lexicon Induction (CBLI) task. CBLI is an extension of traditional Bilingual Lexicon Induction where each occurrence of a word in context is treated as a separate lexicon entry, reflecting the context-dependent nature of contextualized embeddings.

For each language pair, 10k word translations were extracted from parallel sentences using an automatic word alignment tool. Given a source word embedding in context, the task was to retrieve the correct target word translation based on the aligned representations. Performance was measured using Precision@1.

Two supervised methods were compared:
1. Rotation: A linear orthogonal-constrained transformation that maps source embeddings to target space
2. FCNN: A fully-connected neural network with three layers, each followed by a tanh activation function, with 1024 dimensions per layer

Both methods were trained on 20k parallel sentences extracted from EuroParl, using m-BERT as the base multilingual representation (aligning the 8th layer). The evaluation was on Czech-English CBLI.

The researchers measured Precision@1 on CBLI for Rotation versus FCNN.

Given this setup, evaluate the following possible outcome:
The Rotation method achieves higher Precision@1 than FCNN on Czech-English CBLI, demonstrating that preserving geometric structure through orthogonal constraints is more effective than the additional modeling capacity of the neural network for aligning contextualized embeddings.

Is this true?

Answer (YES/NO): YES